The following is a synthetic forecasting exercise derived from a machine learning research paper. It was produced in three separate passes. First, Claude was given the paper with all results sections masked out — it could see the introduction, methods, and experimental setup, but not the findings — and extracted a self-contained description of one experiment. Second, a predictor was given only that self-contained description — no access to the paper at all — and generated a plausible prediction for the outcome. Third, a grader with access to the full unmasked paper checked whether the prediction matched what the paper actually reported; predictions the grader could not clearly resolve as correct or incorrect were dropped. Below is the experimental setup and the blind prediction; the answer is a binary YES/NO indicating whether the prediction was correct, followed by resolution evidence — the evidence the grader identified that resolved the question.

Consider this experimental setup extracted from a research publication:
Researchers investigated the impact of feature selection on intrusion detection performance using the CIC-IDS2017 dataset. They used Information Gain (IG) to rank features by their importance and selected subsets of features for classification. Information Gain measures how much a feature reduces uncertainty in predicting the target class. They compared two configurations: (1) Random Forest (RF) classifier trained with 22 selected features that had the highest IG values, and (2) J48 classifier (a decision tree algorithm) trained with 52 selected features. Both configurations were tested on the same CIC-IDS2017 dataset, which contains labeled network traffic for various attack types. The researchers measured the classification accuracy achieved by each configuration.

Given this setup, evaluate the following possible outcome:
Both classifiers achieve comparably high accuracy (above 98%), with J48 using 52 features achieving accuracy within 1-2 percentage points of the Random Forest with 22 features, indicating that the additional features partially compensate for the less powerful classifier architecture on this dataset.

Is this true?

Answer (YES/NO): NO